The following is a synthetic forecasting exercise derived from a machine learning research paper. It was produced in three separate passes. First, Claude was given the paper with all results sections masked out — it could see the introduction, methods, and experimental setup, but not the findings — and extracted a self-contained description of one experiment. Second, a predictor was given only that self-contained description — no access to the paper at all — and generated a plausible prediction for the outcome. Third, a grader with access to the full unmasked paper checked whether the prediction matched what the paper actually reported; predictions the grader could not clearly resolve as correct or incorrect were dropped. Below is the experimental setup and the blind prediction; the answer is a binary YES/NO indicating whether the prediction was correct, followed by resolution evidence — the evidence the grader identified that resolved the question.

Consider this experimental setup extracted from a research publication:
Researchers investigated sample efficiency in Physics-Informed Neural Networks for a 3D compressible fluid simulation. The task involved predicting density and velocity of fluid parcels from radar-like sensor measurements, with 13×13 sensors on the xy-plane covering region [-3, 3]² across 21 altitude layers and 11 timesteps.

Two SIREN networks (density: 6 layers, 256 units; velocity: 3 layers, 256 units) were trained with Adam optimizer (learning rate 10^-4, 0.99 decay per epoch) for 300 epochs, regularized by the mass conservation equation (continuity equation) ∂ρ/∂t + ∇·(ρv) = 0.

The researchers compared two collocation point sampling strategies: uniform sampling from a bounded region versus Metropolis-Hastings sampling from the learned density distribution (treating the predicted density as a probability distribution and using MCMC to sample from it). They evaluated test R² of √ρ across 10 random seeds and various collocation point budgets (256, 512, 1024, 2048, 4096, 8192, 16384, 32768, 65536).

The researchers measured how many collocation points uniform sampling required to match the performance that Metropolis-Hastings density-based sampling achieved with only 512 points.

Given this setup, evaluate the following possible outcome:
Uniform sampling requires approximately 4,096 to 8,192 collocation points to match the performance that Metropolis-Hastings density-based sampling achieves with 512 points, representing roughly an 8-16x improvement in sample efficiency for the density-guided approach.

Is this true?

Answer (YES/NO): NO